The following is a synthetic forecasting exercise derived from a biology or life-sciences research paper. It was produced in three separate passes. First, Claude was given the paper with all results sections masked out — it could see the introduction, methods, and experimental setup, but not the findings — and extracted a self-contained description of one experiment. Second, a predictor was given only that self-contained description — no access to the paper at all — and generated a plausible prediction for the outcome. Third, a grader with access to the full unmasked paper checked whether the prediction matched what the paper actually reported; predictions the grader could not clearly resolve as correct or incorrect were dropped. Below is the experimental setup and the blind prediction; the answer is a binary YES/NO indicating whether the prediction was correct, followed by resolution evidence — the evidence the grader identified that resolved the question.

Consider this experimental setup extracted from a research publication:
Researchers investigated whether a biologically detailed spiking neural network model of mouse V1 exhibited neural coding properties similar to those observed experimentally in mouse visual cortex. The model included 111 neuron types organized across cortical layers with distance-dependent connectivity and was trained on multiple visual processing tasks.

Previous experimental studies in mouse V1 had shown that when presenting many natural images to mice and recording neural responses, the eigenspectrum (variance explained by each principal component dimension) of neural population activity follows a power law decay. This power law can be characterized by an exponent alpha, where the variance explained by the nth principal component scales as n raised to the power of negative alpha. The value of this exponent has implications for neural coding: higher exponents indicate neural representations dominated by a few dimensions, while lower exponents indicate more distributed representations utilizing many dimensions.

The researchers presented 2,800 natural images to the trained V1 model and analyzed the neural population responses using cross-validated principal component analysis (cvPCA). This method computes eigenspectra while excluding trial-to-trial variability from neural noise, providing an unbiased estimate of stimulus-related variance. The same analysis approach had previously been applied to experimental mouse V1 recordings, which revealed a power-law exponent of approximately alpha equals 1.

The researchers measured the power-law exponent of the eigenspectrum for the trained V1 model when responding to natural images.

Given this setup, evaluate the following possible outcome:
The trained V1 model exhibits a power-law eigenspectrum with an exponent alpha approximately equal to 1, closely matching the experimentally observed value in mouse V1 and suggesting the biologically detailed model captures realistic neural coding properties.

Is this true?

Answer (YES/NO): NO